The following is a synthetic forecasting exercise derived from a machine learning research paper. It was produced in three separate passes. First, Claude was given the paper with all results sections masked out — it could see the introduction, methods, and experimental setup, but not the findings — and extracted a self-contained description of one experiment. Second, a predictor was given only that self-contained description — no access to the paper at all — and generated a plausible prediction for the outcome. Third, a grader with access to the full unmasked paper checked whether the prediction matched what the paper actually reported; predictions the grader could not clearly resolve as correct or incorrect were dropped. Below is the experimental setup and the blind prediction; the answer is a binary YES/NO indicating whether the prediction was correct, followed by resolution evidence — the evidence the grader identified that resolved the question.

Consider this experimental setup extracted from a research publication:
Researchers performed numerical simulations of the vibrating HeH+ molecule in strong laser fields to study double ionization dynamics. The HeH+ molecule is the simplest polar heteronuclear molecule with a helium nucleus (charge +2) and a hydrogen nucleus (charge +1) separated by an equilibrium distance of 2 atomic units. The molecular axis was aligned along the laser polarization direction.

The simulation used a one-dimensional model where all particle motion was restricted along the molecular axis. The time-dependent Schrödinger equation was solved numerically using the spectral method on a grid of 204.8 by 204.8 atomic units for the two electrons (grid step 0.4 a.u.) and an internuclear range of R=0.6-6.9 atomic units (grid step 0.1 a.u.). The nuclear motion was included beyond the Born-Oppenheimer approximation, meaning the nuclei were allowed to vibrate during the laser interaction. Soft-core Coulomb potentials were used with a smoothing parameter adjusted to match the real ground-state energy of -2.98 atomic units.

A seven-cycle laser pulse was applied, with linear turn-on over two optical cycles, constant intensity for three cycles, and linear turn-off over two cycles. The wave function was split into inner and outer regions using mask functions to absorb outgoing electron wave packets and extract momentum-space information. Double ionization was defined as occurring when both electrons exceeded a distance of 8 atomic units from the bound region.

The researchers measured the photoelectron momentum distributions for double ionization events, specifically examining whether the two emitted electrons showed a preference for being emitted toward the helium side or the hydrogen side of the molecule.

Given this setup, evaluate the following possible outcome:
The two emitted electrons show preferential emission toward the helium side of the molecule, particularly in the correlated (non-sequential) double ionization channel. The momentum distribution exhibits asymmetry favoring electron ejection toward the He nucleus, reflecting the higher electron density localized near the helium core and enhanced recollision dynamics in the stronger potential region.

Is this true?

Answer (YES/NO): NO